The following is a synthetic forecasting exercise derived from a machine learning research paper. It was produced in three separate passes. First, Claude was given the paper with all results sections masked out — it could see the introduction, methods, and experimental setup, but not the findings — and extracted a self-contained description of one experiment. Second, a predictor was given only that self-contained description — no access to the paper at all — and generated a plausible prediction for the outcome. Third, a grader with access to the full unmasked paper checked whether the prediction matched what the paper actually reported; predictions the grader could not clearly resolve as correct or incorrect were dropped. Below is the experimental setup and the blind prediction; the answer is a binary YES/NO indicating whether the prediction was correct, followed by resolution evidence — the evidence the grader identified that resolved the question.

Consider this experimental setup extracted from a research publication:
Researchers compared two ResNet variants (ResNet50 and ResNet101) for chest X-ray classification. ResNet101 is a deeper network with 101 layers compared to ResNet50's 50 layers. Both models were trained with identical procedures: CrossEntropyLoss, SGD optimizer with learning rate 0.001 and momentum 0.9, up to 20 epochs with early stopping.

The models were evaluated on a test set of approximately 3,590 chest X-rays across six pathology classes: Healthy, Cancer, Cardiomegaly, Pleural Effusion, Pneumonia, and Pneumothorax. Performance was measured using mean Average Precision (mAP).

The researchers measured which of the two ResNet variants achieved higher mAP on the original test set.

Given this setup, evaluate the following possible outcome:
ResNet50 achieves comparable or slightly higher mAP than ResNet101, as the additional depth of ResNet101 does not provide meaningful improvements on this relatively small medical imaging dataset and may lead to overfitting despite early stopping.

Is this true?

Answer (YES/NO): YES